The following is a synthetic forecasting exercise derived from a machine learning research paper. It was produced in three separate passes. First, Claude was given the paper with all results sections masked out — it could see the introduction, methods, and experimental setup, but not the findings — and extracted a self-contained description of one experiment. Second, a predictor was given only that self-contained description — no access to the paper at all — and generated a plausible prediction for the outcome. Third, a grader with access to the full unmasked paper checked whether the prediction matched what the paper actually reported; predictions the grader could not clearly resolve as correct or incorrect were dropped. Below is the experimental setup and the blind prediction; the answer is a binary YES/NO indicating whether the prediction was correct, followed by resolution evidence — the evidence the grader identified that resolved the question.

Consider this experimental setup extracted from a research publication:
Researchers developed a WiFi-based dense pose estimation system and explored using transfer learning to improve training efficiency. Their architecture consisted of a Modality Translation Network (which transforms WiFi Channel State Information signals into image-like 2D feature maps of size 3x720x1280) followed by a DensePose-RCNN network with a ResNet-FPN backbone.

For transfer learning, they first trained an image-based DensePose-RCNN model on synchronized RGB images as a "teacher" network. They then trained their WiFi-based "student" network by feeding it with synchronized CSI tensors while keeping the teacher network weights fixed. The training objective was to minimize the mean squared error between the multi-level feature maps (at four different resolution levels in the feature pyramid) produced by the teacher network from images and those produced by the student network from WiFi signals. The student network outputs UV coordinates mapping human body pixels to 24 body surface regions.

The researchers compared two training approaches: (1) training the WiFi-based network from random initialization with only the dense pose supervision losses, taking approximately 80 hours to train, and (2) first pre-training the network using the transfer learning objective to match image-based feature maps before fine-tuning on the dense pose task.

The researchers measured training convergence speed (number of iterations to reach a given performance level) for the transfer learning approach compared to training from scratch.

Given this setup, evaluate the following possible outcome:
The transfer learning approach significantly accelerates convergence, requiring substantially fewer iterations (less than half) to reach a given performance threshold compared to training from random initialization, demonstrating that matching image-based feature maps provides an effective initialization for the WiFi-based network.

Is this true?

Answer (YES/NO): NO